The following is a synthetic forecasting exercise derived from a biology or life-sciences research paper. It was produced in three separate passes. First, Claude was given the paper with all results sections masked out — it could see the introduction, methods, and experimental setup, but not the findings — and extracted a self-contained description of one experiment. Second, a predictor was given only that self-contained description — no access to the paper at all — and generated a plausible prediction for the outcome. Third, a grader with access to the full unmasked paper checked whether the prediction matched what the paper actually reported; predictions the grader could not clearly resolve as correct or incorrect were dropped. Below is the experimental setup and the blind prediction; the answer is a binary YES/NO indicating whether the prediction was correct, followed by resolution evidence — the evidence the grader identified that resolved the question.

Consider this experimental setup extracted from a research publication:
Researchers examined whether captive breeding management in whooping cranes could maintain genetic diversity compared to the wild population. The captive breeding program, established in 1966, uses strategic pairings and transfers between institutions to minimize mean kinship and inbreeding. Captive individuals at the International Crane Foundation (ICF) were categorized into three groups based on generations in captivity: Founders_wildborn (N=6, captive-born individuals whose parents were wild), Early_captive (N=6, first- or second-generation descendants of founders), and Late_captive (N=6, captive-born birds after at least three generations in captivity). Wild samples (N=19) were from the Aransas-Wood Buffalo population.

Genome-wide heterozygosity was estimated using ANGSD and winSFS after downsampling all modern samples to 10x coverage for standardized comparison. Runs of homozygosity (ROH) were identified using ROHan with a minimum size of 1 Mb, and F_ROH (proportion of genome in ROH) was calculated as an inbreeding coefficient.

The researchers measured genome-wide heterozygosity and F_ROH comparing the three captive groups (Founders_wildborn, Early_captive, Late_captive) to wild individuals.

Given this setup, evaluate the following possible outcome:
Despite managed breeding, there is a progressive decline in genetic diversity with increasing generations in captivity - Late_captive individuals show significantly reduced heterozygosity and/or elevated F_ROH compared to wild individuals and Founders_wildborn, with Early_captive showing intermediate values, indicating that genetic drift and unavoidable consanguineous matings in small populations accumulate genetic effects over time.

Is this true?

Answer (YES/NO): NO